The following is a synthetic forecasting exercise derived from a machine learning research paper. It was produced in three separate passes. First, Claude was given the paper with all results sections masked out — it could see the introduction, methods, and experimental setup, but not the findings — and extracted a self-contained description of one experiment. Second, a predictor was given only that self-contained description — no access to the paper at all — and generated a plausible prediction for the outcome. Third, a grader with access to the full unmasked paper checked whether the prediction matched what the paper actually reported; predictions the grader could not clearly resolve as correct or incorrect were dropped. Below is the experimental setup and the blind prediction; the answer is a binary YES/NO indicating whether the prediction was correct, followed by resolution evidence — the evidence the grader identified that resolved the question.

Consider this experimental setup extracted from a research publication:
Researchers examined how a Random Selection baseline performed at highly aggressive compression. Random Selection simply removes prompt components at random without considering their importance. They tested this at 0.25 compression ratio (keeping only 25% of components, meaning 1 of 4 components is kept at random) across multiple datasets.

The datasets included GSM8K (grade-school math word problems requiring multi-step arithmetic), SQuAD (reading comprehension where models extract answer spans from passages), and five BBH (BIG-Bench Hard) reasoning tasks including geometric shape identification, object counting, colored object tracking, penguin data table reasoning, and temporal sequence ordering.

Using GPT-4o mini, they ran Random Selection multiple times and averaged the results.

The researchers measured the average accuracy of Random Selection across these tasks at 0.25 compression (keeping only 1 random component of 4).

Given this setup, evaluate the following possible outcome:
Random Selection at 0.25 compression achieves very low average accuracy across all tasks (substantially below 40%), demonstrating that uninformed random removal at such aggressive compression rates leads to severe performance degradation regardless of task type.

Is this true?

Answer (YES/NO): YES